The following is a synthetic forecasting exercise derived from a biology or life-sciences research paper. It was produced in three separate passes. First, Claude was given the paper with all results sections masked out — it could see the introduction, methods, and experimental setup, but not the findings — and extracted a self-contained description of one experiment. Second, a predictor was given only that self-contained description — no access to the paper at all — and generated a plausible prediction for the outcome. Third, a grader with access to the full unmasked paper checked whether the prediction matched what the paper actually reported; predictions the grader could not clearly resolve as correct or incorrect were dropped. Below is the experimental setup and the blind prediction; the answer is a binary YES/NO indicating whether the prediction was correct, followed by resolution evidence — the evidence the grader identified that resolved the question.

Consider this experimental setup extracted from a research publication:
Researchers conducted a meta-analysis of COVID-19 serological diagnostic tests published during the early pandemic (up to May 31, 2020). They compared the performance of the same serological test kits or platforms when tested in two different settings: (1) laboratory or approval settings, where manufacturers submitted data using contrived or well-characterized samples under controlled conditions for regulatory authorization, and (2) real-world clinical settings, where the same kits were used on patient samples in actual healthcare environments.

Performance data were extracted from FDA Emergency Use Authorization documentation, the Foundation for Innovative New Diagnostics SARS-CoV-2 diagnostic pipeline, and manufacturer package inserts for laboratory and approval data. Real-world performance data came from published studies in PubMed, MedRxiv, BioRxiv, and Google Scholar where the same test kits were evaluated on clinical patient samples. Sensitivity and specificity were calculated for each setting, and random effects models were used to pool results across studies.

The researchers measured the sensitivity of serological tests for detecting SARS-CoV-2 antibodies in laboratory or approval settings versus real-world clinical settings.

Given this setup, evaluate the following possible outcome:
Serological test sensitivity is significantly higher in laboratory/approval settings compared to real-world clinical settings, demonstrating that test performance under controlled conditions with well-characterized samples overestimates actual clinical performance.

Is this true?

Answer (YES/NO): YES